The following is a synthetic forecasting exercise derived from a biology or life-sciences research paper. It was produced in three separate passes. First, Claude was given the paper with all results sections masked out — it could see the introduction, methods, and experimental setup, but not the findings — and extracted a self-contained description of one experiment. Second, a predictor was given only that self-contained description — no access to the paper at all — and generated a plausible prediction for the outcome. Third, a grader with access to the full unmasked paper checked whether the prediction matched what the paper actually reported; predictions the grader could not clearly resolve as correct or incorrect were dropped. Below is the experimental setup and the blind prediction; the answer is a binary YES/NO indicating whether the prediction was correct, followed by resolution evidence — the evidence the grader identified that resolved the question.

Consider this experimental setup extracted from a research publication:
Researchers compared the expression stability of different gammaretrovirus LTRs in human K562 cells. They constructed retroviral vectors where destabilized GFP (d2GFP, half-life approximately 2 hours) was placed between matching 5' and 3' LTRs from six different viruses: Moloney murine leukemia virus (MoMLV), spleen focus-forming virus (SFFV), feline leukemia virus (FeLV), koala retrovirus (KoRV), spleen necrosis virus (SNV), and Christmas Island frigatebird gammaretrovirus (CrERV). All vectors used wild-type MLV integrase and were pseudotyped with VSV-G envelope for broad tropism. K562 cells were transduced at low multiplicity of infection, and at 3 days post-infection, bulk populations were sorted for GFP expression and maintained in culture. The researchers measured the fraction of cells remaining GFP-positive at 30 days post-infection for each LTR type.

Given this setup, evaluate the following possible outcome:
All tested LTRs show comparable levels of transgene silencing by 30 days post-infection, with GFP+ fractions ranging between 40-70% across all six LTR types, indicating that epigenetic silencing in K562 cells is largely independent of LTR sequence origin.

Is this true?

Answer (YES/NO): NO